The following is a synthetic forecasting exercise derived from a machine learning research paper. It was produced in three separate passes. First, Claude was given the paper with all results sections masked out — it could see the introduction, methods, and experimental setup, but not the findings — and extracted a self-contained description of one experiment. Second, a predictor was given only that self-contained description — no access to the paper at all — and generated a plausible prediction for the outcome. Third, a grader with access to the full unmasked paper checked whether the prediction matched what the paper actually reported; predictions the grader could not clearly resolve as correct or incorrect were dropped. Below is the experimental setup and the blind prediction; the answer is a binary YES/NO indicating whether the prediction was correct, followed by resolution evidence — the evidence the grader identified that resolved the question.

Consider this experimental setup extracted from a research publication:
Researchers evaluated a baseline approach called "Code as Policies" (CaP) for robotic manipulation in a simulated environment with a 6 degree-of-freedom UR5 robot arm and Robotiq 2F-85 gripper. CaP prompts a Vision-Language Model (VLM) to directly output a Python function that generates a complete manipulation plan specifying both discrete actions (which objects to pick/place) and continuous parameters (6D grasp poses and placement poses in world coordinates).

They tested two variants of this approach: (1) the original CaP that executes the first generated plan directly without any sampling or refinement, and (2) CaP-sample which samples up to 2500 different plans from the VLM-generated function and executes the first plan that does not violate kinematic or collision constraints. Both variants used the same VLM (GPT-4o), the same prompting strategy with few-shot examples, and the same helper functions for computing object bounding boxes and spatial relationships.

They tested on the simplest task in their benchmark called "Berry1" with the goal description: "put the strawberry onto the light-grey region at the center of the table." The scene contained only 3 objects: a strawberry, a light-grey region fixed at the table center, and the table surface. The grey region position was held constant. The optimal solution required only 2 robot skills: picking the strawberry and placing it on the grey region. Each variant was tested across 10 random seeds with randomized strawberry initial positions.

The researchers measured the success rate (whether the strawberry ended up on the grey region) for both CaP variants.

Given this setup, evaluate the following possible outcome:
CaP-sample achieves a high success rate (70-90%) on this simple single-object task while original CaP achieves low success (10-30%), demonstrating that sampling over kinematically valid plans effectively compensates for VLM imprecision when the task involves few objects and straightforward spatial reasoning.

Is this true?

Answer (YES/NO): NO